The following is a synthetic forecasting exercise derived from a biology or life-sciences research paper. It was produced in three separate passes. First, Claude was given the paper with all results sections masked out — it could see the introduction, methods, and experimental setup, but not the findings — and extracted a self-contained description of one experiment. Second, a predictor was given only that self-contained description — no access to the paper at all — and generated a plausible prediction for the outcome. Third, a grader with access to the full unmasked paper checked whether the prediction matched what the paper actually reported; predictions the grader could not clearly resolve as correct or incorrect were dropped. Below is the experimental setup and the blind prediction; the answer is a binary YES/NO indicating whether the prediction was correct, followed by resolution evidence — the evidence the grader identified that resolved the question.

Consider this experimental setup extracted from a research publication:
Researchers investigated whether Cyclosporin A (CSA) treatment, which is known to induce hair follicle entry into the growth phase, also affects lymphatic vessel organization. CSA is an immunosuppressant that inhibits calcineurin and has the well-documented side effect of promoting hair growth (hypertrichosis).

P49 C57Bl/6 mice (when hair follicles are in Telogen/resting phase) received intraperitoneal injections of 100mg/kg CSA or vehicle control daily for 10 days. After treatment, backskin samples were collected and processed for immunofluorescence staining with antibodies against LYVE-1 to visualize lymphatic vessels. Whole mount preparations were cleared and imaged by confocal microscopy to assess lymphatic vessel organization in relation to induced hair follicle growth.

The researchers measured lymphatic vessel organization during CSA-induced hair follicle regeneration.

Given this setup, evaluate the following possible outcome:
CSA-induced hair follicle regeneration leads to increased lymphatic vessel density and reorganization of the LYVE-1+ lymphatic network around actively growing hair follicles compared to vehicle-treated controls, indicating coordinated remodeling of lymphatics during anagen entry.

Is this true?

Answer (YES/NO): NO